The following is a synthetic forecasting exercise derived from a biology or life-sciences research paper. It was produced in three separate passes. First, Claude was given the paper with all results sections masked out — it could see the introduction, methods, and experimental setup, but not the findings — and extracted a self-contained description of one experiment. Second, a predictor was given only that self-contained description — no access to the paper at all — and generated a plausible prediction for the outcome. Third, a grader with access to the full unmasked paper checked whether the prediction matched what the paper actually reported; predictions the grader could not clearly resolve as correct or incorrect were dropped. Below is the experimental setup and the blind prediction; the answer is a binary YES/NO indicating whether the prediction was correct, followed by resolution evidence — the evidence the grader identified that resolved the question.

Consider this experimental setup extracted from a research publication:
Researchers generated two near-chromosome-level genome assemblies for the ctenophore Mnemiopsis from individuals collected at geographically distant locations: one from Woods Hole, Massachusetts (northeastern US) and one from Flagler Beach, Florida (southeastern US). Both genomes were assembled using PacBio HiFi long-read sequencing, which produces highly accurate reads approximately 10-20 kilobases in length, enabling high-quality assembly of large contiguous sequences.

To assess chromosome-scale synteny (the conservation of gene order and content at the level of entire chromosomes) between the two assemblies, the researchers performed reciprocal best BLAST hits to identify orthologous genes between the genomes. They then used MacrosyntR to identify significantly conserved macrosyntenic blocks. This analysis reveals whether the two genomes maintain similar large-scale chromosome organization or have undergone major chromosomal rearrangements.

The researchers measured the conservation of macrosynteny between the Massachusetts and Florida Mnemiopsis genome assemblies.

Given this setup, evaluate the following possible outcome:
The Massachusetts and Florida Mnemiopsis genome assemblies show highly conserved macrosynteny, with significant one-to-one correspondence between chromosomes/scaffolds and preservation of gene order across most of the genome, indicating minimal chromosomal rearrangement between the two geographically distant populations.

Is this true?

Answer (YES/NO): NO